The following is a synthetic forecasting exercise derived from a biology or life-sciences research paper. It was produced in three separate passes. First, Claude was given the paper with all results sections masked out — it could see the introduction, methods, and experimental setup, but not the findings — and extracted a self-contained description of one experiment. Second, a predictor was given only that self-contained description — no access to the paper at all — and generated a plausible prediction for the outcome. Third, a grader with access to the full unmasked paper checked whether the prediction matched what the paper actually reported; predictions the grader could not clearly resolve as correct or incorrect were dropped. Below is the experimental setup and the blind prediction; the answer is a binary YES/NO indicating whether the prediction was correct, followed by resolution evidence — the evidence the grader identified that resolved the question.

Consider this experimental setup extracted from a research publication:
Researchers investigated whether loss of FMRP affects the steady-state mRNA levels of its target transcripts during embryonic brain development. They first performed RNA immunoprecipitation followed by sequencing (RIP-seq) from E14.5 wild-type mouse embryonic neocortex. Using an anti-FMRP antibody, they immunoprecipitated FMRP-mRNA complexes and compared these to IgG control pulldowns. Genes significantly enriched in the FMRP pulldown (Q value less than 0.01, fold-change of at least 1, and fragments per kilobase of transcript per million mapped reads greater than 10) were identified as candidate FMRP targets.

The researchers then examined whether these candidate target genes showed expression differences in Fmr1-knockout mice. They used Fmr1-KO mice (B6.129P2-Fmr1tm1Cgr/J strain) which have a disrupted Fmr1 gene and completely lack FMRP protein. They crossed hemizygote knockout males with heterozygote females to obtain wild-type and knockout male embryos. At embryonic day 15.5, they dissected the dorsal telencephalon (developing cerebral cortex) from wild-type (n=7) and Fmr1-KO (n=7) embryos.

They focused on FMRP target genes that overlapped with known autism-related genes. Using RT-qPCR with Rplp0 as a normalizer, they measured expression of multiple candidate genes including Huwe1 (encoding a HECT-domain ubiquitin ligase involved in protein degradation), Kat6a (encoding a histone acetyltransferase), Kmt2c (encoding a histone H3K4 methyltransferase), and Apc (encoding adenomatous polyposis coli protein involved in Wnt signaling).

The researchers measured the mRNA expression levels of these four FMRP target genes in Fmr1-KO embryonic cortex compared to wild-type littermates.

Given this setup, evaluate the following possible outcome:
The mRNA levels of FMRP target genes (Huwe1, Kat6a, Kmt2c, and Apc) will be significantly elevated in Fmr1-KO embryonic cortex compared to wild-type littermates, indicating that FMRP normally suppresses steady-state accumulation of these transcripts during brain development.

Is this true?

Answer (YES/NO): NO